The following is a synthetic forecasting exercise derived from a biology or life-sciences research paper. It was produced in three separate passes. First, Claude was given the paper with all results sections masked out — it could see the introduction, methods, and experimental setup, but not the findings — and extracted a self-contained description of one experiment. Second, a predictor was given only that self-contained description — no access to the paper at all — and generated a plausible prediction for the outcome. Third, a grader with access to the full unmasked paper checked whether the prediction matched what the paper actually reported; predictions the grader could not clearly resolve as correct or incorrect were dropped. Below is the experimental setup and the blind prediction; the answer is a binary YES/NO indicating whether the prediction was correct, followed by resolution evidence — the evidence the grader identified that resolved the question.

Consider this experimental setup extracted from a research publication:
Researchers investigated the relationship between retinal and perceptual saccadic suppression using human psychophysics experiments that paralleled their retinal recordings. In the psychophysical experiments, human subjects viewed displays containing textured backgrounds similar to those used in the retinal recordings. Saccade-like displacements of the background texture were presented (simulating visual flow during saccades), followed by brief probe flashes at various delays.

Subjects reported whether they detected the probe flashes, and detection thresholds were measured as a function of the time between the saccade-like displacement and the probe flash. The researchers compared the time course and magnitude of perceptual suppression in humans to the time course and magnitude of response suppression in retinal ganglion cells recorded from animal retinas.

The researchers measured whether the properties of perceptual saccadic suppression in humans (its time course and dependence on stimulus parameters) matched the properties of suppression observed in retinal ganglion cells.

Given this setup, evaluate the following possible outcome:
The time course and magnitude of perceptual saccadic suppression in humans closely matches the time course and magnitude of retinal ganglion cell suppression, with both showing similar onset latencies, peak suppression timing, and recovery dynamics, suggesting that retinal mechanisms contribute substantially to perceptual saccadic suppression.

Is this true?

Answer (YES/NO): NO